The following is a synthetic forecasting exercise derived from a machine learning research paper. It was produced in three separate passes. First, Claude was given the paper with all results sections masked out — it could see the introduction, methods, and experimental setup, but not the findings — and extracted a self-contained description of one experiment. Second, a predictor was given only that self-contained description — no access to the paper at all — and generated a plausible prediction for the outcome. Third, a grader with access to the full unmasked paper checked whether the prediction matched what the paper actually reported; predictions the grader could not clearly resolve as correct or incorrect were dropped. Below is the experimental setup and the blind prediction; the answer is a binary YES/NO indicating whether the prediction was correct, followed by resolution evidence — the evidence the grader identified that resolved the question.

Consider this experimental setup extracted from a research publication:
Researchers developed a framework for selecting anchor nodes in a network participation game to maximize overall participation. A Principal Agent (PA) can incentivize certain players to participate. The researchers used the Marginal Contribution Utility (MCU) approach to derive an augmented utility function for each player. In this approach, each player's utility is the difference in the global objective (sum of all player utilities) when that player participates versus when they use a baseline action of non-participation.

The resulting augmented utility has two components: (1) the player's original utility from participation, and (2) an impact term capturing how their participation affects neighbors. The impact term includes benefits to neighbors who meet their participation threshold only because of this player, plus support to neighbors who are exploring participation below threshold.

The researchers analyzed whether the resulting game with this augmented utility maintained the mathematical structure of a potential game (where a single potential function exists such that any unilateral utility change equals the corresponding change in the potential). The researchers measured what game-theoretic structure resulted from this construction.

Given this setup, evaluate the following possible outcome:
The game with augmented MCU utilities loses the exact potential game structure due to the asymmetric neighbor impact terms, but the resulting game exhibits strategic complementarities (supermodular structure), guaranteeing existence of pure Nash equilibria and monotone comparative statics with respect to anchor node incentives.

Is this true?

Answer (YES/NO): NO